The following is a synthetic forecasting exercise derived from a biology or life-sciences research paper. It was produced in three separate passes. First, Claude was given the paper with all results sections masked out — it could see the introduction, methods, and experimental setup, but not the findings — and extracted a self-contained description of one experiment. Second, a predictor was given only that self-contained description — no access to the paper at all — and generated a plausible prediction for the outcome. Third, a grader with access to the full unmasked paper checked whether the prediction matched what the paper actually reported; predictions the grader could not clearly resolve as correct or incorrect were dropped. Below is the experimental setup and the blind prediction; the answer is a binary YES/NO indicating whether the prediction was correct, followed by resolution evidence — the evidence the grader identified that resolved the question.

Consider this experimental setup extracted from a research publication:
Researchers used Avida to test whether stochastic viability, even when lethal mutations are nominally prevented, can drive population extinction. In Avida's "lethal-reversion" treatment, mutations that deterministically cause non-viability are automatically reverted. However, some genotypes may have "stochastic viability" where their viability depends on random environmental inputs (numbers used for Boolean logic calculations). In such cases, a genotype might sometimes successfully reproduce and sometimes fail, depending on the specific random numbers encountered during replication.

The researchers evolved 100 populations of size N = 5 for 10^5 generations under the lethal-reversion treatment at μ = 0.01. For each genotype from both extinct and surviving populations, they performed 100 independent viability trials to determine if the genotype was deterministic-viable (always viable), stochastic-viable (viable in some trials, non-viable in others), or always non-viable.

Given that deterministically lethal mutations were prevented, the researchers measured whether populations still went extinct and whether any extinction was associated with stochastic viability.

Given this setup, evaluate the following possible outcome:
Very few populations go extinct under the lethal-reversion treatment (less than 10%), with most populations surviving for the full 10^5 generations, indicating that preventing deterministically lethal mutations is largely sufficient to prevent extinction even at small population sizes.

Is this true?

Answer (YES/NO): NO